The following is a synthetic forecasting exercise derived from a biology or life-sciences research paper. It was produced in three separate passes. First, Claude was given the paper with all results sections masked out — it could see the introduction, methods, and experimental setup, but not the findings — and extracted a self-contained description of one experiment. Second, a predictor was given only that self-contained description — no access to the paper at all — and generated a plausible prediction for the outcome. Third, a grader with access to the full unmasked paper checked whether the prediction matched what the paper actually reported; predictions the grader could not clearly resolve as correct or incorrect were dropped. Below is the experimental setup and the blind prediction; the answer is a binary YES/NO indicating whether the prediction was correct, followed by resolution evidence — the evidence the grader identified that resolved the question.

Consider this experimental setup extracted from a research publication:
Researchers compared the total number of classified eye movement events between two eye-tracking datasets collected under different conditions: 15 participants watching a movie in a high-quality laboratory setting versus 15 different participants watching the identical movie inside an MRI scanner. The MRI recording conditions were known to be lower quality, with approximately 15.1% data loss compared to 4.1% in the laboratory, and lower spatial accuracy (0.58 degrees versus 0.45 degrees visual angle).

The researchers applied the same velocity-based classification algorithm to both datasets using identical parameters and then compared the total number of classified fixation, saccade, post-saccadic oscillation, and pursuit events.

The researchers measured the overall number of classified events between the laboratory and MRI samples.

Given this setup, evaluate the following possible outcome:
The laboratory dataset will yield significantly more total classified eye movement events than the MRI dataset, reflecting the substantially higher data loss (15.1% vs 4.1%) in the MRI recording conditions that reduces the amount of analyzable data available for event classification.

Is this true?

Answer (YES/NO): YES